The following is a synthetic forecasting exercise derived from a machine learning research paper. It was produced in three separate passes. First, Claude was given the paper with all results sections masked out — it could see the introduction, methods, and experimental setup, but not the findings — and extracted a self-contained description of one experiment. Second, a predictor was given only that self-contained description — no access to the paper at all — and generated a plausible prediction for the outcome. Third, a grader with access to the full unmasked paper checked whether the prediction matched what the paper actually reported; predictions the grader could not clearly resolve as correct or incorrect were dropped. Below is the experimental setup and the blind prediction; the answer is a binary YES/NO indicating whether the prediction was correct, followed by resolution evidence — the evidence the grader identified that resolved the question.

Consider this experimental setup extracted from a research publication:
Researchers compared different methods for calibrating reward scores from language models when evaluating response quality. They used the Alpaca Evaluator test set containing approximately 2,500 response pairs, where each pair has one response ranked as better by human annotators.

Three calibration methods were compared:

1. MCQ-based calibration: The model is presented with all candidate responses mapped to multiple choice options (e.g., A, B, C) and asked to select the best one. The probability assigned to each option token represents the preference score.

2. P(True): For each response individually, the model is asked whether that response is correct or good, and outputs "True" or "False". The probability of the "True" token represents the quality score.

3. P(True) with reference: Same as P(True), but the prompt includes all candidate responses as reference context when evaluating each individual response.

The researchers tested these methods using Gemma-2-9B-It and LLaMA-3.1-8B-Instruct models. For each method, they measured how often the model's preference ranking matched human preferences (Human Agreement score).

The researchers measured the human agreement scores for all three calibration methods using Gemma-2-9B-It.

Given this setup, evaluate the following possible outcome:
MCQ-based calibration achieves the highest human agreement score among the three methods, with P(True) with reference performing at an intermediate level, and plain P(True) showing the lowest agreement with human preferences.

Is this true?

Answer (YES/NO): YES